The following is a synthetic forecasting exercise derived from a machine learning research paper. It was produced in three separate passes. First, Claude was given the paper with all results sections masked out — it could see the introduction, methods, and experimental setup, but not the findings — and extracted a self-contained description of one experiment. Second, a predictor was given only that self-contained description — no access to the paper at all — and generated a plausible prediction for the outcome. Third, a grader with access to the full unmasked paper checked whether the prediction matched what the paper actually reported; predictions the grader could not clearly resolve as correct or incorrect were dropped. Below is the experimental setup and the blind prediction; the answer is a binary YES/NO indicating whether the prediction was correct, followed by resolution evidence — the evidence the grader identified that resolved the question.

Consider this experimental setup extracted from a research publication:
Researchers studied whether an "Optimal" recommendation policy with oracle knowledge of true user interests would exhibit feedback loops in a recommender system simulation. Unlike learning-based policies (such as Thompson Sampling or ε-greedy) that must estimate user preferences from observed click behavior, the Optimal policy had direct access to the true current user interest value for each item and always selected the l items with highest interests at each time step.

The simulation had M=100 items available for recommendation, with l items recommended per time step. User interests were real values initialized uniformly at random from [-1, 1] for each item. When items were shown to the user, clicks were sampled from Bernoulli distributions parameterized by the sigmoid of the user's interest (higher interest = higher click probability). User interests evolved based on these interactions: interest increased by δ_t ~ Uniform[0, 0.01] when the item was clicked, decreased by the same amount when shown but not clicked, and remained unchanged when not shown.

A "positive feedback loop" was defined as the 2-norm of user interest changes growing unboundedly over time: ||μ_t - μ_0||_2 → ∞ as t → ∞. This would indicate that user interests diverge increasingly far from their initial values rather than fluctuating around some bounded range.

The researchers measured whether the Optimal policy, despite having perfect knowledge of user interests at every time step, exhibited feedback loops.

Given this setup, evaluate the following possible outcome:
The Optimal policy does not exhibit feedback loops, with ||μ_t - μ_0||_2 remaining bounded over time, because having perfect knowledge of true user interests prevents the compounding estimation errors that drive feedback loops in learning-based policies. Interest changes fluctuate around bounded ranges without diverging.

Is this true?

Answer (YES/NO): NO